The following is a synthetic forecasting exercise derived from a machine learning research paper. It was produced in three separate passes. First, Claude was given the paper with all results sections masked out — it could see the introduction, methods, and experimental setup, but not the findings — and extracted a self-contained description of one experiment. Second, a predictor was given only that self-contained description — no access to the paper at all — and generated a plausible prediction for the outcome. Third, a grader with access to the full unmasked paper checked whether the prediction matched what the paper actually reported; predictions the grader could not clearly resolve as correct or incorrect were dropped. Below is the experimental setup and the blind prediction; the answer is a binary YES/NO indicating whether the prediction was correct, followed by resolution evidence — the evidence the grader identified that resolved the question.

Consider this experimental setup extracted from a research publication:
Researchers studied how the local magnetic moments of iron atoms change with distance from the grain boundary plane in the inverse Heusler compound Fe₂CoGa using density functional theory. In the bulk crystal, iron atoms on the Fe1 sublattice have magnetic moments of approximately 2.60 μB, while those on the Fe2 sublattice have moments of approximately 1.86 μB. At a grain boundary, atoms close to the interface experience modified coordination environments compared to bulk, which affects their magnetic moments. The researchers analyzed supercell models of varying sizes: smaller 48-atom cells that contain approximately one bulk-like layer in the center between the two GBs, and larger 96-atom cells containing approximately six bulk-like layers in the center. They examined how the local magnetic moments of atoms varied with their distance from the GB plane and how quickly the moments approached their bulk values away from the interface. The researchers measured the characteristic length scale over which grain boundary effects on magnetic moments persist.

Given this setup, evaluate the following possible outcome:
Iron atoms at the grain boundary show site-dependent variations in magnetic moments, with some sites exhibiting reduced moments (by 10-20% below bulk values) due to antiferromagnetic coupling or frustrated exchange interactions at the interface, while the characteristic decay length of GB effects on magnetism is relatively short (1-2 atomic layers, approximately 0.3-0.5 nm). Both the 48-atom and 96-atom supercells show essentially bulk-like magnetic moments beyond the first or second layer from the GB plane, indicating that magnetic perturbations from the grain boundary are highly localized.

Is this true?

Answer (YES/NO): NO